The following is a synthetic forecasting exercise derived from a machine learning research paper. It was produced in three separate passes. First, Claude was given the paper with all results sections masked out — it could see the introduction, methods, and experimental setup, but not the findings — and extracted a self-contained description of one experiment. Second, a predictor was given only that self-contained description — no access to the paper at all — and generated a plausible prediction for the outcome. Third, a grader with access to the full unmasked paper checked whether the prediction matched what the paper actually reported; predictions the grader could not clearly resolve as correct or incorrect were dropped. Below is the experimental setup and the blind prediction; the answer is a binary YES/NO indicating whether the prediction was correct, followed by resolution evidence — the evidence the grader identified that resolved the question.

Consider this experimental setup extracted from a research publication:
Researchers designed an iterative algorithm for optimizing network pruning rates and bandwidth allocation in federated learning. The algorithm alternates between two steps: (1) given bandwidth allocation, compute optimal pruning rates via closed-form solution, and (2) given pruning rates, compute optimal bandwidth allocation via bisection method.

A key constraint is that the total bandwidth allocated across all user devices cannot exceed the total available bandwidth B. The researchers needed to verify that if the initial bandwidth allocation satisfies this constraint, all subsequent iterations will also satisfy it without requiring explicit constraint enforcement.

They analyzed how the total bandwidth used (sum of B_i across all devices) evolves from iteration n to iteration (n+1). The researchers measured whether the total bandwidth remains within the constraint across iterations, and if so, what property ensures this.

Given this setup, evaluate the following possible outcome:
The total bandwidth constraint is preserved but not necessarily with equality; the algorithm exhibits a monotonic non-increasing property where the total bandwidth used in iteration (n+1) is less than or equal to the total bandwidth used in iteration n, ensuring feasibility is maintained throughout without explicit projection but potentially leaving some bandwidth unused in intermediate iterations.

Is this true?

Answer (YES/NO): YES